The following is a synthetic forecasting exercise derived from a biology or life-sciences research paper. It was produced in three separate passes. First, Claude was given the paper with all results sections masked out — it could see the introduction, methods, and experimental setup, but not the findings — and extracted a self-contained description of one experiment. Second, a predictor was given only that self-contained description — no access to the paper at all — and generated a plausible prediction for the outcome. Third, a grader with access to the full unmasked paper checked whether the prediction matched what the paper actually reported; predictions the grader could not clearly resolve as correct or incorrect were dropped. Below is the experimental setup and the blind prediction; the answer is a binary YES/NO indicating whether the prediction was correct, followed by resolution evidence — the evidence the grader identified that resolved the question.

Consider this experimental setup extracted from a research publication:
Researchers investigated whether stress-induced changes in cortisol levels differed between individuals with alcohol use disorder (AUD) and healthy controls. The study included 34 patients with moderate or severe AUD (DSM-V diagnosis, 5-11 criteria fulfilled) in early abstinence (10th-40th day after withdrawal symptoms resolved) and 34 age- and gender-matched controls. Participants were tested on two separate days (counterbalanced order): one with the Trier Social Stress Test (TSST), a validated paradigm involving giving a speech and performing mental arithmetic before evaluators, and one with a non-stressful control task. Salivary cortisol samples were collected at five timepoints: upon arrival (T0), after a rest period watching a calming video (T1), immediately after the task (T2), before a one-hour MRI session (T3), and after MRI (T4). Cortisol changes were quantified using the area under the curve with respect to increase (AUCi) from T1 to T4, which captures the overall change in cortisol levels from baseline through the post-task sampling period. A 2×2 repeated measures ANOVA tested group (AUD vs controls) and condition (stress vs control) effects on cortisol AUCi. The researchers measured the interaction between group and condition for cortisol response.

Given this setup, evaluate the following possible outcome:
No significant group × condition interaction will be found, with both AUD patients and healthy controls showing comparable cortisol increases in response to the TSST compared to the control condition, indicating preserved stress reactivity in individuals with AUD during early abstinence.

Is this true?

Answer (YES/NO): NO